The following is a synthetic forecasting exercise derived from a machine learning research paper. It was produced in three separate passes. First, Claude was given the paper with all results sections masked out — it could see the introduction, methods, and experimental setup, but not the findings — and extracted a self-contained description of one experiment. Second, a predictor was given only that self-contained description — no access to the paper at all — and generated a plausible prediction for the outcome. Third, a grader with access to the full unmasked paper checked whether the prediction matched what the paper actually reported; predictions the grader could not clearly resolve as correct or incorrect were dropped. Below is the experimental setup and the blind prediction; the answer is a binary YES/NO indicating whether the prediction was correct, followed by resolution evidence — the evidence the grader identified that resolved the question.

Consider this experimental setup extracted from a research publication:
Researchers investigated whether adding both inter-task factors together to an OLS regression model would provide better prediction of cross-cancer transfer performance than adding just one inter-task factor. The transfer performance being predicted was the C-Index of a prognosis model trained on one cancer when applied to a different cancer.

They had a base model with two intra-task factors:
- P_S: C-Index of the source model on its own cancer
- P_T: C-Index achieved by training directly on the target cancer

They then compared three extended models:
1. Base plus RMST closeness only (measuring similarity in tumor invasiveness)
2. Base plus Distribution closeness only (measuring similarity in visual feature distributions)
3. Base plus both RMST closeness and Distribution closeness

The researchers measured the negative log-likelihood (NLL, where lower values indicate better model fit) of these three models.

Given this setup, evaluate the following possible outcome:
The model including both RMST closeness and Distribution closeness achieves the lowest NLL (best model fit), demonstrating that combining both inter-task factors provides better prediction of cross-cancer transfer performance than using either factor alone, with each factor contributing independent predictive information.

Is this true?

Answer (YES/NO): NO